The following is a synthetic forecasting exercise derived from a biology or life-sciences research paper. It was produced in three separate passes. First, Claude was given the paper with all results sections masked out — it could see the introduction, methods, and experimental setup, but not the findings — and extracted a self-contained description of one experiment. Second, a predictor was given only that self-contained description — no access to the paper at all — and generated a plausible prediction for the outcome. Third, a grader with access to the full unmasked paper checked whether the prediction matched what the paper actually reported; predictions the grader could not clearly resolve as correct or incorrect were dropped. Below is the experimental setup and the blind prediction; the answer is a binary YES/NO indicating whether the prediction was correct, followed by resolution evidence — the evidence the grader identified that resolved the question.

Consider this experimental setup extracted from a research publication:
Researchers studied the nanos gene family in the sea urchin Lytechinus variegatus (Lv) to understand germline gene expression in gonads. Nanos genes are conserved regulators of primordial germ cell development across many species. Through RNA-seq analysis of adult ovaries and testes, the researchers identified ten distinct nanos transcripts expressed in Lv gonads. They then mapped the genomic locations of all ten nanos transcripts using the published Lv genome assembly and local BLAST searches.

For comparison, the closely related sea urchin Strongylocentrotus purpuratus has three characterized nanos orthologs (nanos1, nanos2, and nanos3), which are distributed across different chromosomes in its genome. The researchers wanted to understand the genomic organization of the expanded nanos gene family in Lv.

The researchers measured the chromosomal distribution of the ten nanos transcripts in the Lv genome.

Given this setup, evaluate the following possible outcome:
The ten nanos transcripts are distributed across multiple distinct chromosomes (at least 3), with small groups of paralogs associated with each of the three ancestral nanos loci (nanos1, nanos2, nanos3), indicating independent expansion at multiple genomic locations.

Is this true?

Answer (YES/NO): NO